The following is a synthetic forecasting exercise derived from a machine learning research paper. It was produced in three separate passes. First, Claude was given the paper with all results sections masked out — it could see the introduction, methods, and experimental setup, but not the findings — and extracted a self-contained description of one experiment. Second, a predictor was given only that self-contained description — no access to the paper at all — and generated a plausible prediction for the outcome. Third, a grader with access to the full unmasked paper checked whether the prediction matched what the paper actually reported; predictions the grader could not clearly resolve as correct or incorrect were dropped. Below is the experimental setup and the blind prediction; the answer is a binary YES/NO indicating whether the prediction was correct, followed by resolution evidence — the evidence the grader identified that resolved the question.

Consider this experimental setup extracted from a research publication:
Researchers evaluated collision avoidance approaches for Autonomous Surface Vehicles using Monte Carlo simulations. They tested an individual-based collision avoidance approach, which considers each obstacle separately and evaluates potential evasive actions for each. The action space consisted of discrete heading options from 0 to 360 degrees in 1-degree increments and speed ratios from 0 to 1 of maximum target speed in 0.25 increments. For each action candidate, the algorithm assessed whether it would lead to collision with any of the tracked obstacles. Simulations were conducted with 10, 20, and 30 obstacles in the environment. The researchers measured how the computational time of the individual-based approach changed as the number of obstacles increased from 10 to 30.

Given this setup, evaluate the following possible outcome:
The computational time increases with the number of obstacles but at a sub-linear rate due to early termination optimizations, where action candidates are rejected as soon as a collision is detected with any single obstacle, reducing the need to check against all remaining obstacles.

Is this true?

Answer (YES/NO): NO